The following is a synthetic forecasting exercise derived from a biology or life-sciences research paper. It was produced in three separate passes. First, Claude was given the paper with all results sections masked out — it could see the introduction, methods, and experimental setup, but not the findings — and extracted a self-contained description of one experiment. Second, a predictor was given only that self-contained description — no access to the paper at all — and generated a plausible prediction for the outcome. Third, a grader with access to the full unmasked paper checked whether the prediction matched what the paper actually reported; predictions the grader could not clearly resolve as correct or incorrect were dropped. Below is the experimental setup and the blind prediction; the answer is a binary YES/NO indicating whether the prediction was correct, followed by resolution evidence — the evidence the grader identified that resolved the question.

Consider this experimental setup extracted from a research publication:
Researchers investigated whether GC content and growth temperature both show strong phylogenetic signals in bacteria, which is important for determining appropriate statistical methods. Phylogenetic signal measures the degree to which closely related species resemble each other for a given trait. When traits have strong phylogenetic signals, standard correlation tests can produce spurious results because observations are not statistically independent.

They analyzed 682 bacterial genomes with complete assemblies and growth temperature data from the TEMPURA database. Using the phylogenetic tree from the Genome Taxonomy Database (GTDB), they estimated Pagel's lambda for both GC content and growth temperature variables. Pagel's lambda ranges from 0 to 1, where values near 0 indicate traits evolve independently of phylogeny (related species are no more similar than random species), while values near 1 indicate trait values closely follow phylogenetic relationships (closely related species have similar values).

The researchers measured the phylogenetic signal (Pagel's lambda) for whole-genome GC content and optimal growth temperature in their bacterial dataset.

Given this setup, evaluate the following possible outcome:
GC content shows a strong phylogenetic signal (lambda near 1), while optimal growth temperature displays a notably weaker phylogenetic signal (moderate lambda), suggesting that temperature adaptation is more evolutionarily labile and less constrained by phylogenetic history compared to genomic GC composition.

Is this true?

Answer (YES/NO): NO